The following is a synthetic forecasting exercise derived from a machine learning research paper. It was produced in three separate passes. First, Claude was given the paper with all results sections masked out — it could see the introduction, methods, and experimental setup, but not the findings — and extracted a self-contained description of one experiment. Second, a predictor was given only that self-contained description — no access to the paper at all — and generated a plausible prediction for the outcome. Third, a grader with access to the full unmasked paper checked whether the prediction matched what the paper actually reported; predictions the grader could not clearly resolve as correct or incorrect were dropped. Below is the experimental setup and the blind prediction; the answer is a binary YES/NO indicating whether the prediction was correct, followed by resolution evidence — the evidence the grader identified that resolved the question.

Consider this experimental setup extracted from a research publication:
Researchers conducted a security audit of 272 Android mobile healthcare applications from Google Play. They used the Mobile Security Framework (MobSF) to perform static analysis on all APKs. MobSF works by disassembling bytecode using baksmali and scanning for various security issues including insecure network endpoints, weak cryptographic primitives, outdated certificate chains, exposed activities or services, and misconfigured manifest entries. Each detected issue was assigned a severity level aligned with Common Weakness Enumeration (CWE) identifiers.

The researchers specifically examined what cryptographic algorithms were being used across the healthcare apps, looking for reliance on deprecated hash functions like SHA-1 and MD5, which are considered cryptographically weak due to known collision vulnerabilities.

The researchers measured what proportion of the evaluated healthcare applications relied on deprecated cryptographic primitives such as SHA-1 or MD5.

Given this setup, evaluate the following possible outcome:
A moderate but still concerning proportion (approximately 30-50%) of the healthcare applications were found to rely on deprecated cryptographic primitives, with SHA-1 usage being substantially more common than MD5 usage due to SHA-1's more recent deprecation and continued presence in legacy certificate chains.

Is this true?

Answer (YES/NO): YES